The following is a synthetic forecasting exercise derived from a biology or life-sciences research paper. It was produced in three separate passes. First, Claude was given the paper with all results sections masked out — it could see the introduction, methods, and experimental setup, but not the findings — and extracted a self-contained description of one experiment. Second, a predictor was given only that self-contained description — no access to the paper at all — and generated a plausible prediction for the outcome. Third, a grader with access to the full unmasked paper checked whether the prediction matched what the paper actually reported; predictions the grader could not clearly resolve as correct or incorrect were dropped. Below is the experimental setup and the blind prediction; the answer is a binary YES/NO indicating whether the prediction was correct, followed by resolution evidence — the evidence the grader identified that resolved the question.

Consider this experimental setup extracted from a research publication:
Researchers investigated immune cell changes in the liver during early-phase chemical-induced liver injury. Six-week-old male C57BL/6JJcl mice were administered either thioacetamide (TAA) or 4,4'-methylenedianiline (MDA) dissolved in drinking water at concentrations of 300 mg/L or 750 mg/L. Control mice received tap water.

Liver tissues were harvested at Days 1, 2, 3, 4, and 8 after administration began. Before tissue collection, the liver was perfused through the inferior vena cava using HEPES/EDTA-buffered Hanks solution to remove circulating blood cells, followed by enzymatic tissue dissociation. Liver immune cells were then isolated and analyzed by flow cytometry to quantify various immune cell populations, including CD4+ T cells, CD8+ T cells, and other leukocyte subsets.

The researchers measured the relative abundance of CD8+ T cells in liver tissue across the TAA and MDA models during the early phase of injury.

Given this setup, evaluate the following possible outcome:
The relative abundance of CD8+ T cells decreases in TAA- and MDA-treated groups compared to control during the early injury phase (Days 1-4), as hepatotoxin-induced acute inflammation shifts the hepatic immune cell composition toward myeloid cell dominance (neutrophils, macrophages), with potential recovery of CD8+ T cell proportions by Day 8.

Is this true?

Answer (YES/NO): NO